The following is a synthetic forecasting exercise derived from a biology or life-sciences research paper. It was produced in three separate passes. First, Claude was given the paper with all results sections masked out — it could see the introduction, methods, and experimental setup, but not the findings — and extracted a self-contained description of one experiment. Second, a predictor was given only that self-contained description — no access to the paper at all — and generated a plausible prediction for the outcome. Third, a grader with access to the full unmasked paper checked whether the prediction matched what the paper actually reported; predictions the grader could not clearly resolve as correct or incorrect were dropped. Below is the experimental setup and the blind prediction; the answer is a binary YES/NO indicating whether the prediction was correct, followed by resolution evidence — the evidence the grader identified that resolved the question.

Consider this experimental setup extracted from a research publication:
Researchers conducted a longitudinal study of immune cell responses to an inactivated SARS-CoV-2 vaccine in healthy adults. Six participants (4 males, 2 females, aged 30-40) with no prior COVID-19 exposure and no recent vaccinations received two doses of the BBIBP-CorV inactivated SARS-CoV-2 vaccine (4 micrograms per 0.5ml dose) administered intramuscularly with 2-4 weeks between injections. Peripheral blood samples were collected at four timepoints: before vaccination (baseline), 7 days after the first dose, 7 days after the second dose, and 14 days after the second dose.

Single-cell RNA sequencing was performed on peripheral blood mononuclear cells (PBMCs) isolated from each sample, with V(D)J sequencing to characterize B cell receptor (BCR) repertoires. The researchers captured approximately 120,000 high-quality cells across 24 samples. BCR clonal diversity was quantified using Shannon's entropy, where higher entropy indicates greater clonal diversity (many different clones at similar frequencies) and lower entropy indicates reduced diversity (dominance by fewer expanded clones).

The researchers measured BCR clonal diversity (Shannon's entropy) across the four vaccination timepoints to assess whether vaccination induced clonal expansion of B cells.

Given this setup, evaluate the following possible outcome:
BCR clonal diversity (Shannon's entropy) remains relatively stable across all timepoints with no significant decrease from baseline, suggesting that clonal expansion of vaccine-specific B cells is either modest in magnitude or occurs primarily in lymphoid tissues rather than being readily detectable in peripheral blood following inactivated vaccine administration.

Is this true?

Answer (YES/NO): NO